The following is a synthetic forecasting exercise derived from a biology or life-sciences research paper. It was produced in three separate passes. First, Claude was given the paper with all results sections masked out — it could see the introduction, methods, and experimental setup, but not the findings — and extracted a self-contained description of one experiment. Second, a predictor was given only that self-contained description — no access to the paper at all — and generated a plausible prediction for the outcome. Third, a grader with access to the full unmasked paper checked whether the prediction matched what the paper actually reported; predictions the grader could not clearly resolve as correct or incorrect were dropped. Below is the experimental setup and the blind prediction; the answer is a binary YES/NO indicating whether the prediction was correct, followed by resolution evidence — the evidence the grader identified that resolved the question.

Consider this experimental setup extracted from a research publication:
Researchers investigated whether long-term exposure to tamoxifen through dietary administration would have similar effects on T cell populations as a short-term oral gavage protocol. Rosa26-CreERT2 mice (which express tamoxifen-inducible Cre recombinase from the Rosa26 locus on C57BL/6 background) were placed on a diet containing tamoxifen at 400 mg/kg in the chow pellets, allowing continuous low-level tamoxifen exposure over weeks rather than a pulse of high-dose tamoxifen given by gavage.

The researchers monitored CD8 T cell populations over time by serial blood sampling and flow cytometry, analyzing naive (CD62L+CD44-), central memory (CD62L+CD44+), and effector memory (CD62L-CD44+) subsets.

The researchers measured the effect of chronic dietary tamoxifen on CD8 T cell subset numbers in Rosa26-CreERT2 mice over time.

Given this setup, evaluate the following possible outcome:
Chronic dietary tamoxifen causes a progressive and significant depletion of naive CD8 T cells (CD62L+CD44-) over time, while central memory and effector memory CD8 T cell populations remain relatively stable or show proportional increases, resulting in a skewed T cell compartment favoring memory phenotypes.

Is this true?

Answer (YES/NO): NO